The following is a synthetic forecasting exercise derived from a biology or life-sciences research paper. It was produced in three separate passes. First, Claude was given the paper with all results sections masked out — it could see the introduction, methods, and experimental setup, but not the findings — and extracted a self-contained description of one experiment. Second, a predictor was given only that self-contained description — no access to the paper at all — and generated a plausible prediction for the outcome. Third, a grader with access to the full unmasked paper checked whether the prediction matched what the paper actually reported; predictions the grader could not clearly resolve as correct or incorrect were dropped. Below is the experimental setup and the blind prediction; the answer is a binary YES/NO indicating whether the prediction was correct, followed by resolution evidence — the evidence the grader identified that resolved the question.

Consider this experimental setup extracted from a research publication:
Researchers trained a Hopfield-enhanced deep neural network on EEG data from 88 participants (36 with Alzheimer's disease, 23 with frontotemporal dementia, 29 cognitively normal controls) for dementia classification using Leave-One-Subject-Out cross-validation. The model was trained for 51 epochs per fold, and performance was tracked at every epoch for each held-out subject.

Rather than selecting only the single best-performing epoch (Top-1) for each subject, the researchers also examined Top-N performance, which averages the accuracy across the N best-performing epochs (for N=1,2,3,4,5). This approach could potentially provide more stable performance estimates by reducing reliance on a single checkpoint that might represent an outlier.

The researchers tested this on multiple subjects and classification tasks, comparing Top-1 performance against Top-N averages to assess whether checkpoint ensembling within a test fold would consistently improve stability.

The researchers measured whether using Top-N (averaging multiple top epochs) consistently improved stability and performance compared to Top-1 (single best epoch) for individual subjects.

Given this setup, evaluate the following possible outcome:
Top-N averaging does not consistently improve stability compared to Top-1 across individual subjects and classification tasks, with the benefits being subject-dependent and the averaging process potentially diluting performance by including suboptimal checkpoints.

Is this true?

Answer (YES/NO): YES